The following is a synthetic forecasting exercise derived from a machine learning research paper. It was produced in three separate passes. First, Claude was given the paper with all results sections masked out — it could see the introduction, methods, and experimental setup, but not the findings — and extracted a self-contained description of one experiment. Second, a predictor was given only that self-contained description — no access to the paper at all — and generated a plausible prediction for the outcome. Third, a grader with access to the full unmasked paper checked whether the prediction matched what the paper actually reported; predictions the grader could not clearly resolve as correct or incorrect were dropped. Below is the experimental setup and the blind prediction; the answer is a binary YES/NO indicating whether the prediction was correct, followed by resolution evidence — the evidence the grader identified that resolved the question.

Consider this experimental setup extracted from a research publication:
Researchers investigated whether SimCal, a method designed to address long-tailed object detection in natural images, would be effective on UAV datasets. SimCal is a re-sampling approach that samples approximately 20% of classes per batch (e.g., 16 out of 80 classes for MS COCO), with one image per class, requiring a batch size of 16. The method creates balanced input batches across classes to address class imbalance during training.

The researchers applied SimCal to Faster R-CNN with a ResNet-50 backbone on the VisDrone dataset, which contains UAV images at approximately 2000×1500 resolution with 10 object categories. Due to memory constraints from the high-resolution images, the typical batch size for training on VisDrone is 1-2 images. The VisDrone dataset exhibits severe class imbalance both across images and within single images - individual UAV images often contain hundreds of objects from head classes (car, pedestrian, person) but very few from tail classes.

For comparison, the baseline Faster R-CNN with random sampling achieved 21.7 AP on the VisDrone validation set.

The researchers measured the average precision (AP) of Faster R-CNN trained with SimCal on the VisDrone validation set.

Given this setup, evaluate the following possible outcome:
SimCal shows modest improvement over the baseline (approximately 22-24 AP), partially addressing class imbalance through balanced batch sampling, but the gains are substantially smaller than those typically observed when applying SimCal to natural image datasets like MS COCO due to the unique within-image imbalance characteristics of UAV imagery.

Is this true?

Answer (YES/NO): NO